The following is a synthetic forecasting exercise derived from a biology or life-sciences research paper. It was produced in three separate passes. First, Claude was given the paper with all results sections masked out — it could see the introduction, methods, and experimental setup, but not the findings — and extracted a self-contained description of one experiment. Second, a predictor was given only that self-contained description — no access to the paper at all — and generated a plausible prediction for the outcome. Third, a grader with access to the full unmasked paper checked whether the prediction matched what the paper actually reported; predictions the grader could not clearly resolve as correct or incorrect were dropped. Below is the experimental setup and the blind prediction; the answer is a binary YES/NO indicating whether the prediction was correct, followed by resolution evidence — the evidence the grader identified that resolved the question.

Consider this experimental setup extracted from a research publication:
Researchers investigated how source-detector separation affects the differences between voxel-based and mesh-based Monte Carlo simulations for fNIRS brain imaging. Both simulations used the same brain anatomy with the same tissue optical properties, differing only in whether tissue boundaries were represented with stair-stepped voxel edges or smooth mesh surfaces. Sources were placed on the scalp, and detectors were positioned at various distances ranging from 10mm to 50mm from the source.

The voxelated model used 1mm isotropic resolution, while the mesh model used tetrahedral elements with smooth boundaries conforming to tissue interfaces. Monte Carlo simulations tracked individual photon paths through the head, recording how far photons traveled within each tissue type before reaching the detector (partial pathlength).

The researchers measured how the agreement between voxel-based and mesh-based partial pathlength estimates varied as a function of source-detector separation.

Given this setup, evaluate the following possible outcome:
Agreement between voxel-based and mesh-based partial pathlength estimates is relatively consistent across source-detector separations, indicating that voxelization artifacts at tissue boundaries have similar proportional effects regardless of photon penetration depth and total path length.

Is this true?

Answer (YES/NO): NO